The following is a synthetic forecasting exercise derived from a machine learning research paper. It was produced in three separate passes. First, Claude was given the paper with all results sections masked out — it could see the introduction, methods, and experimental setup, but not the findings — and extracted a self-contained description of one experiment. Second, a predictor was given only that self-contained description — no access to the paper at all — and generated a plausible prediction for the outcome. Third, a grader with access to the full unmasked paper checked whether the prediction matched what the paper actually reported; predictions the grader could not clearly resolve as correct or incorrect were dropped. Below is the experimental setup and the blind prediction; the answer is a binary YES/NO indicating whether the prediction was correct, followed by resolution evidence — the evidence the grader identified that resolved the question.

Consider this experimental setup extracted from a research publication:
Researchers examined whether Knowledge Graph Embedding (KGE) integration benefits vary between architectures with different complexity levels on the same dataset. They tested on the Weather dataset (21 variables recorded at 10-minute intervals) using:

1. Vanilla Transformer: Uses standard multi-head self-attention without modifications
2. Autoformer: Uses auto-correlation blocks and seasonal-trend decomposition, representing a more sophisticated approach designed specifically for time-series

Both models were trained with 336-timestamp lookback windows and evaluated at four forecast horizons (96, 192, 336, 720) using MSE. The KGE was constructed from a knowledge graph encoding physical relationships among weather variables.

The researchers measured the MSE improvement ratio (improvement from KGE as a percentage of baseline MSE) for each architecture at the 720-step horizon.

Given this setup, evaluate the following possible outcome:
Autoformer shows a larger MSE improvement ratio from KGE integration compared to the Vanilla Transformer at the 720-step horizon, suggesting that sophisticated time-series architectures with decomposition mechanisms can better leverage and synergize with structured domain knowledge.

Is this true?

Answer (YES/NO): NO